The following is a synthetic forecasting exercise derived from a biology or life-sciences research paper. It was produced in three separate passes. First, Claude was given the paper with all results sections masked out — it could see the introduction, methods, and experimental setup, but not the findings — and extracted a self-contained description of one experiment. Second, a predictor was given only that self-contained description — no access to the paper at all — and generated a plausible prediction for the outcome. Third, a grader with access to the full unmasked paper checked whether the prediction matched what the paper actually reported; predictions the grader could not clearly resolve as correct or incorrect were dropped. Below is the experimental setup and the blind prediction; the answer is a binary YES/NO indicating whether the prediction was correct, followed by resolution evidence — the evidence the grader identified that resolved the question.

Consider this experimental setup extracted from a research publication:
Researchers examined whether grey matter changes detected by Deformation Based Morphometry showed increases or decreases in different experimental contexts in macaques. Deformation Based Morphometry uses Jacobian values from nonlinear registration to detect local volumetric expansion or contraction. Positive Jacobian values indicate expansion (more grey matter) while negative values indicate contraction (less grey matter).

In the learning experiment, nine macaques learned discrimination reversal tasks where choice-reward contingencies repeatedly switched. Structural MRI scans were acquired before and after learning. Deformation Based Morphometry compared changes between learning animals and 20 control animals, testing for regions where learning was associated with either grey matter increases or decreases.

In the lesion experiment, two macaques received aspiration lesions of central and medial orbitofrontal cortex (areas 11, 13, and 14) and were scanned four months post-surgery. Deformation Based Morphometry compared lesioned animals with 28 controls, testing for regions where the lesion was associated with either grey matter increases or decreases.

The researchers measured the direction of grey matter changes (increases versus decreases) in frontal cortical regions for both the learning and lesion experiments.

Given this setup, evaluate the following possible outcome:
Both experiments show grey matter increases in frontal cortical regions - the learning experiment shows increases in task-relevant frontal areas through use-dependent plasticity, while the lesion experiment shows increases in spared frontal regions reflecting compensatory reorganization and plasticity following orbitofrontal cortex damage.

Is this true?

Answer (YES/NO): NO